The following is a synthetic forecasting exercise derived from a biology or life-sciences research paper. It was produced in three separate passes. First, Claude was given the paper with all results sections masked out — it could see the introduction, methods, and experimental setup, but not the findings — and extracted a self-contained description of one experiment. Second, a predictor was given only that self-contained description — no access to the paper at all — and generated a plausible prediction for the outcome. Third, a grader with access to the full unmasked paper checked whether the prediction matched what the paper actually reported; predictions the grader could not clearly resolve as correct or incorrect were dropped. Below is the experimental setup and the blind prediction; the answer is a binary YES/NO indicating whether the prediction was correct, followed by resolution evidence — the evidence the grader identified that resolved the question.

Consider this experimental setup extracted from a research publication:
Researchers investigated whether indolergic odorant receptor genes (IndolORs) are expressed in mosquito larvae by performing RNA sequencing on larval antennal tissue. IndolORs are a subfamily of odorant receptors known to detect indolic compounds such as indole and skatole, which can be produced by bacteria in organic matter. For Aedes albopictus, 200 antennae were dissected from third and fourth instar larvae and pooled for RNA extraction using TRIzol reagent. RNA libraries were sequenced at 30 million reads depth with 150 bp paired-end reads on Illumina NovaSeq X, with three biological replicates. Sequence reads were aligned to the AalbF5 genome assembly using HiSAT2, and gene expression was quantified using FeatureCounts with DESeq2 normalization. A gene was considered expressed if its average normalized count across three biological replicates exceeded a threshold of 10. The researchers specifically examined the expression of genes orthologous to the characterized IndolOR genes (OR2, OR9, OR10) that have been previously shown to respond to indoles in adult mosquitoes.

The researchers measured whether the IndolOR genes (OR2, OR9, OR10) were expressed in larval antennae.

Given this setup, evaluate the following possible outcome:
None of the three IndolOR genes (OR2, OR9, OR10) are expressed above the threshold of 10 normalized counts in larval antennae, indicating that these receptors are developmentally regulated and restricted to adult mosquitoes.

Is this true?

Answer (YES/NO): NO